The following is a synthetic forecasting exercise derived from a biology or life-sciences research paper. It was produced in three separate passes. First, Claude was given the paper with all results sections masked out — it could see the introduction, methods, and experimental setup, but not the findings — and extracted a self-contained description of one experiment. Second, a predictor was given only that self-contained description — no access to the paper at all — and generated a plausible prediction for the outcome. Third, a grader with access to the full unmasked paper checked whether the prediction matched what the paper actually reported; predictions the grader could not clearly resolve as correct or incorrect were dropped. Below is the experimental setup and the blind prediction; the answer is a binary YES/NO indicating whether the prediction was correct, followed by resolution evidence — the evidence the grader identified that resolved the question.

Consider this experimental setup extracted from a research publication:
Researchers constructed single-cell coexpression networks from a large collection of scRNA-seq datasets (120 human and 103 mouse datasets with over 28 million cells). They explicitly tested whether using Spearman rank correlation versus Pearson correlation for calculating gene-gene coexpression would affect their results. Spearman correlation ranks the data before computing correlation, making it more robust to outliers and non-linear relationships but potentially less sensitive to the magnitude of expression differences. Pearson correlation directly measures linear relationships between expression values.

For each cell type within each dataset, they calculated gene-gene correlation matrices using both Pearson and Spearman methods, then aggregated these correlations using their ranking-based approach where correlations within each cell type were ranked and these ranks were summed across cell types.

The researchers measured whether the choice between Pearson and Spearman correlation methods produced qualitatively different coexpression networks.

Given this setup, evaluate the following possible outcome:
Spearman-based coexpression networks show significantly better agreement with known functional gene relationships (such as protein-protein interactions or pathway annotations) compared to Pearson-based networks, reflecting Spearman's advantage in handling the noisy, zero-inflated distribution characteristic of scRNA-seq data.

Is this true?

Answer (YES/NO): NO